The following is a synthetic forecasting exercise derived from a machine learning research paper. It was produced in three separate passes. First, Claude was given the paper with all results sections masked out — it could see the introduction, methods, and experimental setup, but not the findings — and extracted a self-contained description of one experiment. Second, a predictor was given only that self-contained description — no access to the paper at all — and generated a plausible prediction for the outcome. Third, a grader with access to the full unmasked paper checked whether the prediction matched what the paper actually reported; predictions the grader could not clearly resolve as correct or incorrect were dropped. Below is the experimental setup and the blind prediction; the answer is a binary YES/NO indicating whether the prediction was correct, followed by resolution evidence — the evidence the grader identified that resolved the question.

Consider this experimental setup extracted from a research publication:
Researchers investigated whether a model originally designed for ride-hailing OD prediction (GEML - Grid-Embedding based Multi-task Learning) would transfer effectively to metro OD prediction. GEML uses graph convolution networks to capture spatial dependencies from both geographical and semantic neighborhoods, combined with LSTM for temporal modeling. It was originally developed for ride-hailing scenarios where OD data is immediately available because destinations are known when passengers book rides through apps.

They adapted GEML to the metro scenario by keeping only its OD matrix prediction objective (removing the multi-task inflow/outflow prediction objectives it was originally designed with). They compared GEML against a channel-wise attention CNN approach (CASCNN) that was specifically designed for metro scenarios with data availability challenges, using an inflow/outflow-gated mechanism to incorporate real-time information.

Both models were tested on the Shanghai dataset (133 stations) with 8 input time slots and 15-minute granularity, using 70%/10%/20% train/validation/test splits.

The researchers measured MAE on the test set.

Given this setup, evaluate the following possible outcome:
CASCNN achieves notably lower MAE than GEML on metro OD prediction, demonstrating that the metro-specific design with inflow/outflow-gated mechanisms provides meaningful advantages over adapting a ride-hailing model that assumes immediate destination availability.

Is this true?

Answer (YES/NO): NO